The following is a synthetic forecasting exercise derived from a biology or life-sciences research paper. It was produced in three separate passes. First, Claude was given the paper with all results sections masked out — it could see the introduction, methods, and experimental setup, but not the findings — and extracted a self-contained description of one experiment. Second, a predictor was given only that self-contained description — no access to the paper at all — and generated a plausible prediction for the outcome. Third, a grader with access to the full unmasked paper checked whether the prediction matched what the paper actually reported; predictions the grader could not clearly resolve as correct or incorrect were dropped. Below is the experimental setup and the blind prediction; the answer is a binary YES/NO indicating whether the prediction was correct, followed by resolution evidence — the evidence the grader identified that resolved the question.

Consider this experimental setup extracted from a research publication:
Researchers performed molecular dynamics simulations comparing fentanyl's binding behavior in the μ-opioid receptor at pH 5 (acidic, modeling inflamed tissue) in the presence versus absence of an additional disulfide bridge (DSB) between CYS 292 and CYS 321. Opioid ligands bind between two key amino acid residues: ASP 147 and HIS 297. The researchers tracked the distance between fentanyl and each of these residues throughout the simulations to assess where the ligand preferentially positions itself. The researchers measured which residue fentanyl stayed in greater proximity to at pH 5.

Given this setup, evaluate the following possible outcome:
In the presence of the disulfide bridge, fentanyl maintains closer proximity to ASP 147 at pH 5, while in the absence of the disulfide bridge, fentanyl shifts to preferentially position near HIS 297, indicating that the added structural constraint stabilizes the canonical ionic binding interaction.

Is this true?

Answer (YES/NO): NO